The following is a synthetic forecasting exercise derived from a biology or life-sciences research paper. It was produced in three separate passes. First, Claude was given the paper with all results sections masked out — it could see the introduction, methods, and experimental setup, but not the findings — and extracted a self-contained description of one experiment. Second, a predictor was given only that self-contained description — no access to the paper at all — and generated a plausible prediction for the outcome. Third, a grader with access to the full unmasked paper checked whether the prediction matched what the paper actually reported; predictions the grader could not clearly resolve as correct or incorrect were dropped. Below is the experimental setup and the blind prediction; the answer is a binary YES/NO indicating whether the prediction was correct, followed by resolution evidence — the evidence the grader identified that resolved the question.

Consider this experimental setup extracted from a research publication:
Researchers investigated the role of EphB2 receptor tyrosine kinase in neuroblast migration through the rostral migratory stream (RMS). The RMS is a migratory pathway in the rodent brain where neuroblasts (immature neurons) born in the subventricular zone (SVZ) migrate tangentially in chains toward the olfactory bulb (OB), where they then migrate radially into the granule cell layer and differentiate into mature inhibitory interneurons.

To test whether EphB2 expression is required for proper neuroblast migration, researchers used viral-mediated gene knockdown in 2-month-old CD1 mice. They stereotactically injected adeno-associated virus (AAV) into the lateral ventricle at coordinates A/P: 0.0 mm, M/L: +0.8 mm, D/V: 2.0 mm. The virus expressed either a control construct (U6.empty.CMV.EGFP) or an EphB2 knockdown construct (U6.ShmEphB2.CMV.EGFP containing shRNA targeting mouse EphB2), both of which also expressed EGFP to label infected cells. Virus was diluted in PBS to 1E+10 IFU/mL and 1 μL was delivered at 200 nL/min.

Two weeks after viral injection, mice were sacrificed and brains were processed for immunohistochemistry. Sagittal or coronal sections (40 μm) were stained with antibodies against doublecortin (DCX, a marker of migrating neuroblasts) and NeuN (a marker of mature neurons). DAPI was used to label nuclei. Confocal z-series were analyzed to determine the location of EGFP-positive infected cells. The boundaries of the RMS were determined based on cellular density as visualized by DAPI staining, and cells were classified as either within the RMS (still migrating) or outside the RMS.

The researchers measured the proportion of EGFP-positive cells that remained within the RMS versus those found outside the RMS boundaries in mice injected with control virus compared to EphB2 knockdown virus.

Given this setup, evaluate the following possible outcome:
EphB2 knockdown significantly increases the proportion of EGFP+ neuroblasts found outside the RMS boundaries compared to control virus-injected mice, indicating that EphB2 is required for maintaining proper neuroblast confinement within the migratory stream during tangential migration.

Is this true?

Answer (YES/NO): YES